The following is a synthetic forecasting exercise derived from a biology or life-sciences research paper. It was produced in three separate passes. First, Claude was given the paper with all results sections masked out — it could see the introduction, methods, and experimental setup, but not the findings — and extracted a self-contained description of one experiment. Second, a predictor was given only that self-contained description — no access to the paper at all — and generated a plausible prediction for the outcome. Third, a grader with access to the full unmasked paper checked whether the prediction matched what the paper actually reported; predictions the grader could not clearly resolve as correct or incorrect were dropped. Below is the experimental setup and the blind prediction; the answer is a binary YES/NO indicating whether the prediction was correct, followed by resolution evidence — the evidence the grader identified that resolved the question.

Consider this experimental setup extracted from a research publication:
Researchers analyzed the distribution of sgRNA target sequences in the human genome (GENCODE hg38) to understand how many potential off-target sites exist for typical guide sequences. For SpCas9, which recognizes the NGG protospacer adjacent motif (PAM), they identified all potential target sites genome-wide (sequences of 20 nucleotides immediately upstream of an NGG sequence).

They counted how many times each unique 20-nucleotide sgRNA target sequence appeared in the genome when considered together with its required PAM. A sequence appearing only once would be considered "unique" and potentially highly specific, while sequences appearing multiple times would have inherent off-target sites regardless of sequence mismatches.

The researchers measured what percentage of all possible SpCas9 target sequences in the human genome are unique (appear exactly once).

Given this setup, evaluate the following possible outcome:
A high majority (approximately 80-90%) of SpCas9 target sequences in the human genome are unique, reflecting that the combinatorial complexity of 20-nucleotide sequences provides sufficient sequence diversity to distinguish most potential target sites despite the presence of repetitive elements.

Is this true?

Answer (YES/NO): NO